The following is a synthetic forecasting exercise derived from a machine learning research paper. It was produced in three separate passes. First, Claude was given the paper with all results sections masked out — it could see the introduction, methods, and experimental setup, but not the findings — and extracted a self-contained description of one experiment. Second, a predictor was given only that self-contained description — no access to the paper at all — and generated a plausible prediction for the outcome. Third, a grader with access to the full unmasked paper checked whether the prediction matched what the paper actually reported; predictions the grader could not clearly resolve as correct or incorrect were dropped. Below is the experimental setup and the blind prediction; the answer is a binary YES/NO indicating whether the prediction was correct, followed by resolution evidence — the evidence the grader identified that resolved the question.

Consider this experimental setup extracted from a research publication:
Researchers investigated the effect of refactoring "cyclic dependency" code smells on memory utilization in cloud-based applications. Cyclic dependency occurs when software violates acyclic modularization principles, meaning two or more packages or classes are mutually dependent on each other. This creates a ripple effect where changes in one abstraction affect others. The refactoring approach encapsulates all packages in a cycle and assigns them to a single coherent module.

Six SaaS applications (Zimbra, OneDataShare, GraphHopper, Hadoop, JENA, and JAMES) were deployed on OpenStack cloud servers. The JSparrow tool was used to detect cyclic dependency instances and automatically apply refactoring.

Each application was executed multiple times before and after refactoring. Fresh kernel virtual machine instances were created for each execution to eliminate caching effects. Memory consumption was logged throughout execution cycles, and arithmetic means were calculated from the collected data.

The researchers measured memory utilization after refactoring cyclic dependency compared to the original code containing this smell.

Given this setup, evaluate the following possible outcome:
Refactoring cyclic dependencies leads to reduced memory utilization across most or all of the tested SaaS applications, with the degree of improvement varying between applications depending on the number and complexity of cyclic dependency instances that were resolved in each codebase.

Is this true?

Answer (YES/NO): YES